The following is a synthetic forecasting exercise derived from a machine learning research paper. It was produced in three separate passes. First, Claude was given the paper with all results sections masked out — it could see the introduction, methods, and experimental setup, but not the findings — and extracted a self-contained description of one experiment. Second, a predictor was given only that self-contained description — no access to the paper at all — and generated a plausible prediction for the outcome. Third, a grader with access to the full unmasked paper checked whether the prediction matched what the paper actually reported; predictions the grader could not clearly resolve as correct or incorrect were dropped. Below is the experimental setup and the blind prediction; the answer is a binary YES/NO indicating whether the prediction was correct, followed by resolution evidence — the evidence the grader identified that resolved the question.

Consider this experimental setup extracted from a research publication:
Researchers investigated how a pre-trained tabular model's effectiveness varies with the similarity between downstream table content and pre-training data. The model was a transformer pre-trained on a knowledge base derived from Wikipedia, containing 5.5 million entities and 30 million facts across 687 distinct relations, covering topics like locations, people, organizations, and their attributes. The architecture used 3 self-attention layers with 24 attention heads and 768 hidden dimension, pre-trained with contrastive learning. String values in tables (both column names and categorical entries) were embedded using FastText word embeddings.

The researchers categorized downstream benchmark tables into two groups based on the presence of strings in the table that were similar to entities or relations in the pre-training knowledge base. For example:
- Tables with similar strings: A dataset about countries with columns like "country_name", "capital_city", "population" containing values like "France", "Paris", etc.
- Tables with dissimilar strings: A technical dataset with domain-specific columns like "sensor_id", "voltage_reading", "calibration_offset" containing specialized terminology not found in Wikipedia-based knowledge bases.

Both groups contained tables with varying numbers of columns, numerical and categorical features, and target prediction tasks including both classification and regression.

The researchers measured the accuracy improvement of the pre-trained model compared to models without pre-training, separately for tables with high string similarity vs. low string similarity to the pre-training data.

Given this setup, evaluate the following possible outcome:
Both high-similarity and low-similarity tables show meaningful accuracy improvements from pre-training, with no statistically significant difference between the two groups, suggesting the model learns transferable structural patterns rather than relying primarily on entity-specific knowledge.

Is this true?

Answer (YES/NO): NO